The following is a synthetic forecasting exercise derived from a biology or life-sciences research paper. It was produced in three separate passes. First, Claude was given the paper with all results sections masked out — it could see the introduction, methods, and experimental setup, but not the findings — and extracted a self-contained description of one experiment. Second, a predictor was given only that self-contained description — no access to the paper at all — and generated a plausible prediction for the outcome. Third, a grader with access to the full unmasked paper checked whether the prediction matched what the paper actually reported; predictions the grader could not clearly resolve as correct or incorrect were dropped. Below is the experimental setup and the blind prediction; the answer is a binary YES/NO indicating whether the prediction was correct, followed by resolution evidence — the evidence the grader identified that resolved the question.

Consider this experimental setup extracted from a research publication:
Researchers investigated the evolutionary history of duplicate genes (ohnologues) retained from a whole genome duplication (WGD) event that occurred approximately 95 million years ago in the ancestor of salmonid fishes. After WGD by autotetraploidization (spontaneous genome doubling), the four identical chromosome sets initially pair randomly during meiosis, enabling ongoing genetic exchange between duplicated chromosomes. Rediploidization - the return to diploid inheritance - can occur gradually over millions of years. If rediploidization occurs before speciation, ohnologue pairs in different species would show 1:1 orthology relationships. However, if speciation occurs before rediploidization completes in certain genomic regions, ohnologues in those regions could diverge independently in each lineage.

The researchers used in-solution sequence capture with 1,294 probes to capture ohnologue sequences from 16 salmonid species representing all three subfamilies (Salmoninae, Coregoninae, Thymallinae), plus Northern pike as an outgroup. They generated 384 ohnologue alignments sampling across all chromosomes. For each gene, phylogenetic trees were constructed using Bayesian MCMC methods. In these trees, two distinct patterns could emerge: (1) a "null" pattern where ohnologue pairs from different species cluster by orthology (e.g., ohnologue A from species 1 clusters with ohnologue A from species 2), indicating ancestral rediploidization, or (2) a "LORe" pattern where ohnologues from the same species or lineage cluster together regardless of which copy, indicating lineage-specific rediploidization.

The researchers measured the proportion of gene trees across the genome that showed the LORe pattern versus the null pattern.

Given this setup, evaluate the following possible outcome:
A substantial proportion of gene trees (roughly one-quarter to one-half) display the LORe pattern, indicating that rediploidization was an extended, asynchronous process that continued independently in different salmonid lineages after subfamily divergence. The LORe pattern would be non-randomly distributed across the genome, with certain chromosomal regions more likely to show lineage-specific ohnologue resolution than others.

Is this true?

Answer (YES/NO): YES